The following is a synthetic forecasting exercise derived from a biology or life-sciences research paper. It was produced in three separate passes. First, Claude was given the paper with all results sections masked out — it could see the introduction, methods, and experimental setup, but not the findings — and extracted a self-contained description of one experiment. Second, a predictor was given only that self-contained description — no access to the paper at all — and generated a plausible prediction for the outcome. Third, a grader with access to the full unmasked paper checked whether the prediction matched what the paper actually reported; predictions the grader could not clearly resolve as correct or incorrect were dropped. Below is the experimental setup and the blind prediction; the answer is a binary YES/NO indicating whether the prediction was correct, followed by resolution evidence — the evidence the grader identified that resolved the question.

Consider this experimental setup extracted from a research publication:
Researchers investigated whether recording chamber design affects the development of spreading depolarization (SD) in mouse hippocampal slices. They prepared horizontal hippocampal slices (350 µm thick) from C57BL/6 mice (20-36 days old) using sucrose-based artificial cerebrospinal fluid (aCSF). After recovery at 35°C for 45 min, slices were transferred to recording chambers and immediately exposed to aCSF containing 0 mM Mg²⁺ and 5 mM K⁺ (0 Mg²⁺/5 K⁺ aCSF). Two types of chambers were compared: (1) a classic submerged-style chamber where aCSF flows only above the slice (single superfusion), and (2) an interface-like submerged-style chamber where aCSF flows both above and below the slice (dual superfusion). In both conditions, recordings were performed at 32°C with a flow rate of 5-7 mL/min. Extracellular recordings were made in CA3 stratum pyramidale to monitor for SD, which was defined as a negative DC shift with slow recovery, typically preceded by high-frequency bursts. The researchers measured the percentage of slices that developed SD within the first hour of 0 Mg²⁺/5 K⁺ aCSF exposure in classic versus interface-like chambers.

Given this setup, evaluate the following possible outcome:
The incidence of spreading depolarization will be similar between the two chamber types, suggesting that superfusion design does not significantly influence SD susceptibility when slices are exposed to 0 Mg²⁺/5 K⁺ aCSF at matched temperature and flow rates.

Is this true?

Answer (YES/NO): NO